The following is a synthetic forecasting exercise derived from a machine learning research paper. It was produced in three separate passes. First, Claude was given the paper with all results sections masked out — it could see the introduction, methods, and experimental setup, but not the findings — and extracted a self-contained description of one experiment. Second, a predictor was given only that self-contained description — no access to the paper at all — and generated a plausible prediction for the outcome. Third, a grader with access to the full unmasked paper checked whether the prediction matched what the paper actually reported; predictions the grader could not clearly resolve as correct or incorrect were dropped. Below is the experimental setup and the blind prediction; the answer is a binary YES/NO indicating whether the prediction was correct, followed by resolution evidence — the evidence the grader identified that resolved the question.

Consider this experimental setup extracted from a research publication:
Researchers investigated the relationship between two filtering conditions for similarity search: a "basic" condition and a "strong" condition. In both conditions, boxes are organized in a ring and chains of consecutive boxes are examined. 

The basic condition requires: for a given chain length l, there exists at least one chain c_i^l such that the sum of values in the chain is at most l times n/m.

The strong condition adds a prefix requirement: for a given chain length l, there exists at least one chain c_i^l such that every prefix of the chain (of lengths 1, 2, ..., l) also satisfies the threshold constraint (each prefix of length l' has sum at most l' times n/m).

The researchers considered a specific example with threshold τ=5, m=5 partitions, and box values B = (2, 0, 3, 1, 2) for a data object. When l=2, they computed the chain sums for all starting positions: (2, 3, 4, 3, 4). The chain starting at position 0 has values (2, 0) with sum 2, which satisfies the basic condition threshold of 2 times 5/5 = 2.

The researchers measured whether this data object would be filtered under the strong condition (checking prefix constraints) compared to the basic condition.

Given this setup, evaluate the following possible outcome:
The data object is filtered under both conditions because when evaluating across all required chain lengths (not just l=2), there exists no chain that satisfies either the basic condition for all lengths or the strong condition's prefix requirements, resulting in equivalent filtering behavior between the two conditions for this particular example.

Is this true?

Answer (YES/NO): NO